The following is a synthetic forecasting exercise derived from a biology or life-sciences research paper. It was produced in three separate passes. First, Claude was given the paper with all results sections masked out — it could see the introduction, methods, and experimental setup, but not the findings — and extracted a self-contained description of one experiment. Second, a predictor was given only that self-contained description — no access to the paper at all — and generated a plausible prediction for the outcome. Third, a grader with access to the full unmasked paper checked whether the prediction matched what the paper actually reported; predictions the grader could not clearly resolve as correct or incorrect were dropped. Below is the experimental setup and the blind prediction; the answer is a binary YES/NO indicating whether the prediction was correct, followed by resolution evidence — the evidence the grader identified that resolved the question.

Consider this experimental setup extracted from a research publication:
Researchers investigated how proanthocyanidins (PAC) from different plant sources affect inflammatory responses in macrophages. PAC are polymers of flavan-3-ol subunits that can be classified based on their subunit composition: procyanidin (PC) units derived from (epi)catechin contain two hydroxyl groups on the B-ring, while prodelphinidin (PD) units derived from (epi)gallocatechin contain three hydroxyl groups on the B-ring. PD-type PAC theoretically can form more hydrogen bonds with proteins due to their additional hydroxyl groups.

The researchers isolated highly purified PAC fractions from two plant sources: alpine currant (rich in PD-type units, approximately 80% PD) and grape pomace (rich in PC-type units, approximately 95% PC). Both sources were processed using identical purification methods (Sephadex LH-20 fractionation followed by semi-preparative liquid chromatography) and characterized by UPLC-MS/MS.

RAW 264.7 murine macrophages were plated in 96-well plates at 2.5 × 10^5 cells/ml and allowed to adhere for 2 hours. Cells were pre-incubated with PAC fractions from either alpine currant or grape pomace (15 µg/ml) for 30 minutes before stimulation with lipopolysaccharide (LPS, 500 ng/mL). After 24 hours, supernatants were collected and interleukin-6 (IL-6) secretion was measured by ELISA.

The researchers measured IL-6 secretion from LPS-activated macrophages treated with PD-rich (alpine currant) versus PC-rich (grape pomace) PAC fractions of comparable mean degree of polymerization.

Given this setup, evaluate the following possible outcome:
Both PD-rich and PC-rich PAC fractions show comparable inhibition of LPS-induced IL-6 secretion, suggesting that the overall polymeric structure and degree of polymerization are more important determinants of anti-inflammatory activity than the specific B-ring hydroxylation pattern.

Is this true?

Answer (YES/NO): NO